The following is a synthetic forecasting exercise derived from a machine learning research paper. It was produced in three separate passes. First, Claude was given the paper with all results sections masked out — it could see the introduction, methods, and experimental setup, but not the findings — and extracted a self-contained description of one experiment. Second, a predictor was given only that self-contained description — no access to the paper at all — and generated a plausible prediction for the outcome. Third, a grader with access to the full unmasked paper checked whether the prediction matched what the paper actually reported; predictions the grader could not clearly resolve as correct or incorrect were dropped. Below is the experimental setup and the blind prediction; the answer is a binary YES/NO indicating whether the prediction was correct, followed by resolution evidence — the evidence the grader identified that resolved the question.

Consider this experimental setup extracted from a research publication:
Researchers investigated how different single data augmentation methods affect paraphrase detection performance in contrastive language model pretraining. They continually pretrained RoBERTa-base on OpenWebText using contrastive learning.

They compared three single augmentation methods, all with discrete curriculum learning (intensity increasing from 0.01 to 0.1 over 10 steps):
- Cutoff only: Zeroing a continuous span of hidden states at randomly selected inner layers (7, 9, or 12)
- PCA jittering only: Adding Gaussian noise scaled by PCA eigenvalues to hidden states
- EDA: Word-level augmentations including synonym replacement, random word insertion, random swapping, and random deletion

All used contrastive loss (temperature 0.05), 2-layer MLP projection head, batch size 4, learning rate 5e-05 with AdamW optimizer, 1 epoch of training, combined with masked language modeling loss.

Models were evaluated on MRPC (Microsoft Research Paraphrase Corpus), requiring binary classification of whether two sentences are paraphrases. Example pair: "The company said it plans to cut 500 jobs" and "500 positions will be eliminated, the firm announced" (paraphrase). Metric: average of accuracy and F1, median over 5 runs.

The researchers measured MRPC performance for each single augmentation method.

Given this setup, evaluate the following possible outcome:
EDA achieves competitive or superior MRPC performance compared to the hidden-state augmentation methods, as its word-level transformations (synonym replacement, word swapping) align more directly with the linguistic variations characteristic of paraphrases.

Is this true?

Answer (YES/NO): YES